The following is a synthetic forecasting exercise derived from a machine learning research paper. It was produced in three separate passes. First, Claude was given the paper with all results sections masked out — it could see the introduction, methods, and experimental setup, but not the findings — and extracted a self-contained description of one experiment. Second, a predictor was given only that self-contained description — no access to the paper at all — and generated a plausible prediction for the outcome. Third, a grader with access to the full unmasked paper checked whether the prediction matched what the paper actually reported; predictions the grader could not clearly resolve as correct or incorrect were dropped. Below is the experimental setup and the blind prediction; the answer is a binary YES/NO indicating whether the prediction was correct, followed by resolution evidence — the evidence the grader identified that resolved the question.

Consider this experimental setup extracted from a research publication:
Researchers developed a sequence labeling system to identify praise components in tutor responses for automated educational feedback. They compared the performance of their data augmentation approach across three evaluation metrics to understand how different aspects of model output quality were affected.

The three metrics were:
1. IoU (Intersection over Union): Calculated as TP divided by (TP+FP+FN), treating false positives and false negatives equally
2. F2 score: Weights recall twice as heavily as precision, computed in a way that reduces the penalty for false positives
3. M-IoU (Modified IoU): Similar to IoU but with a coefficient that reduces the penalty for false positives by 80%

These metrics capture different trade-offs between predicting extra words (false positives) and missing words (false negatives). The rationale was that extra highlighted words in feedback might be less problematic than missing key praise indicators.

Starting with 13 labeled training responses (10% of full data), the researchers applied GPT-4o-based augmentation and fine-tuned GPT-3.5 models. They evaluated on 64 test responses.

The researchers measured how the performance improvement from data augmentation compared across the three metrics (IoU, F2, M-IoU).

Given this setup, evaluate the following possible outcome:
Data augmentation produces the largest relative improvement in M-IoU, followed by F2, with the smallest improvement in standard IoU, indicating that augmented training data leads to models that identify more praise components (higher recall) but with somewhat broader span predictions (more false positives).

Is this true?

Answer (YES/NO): NO